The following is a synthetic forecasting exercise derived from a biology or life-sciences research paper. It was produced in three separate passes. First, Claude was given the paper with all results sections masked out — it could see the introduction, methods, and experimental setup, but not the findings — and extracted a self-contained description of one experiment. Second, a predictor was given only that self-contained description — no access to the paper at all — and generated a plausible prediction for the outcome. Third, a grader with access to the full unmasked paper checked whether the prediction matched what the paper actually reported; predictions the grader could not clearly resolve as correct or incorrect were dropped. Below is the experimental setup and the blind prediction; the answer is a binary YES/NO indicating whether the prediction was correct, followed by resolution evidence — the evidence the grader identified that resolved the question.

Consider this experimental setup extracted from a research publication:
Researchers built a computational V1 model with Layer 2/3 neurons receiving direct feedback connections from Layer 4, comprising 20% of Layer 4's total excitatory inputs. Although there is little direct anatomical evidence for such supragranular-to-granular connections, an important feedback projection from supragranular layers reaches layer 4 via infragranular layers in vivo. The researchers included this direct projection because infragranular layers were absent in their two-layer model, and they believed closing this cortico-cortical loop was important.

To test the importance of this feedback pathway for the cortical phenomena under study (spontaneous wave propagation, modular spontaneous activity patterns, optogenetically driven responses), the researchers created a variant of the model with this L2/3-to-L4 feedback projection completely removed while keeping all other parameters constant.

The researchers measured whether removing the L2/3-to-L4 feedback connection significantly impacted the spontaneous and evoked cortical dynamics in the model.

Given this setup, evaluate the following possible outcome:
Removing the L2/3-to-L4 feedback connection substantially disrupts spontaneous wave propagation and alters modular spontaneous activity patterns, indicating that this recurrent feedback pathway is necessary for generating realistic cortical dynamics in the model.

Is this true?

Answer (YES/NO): NO